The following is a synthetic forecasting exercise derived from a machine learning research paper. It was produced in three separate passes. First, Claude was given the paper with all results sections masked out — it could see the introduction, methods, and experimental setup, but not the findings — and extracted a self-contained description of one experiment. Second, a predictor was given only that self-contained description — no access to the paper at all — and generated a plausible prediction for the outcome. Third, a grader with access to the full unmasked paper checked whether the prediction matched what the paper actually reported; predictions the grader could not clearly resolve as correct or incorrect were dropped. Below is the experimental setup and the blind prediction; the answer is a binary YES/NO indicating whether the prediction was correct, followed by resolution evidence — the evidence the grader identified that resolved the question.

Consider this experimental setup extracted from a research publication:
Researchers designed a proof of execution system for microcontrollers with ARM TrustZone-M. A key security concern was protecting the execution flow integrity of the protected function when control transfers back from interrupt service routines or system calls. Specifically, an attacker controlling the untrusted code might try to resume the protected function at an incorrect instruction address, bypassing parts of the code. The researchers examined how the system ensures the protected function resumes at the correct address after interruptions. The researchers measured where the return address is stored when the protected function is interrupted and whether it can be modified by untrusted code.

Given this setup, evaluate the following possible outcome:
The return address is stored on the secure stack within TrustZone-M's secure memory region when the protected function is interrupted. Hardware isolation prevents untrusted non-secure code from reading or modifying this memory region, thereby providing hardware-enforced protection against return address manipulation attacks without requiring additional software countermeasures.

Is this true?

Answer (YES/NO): YES